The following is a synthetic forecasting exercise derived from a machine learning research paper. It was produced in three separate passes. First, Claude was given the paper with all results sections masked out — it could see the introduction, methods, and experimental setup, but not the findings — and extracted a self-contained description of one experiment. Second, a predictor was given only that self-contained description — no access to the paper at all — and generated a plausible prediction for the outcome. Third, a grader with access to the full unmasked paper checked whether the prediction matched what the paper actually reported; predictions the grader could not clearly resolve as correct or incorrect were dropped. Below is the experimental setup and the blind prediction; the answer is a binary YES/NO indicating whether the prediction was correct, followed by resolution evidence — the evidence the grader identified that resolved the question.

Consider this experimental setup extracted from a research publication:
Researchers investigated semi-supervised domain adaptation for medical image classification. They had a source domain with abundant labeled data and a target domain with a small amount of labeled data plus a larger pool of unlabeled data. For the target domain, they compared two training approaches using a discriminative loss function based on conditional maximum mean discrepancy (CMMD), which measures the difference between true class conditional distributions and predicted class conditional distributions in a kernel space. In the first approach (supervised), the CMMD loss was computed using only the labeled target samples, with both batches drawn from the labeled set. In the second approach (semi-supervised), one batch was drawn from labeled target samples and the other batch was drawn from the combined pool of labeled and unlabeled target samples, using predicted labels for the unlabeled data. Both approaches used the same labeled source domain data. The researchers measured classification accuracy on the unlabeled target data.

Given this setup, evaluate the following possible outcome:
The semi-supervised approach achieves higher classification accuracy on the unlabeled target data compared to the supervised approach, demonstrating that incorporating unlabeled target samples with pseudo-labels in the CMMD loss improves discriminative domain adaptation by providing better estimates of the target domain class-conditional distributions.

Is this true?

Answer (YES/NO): YES